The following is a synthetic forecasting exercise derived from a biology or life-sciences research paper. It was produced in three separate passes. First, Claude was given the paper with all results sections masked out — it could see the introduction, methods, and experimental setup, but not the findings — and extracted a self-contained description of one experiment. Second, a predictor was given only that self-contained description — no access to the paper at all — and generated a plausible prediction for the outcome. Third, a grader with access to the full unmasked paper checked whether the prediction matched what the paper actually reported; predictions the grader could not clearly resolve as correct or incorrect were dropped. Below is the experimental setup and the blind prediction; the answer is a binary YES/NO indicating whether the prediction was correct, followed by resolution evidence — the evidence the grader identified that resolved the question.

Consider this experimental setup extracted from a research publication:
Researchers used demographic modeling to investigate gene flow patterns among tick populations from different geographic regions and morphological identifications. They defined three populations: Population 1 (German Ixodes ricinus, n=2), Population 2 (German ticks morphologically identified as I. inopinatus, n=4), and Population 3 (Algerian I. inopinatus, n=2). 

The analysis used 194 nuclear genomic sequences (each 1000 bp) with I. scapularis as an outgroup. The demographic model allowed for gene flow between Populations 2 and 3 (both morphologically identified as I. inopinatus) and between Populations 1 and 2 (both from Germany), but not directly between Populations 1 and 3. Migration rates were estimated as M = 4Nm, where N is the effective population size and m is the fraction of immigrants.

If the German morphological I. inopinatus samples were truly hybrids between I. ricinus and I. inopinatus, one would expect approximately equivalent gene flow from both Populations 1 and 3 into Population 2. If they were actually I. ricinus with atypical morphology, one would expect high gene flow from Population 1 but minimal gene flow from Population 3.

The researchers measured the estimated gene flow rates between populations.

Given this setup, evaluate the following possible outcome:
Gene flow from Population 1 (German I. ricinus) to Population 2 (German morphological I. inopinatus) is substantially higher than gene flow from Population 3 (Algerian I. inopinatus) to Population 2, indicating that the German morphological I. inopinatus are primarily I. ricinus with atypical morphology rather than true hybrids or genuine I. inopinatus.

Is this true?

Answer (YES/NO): YES